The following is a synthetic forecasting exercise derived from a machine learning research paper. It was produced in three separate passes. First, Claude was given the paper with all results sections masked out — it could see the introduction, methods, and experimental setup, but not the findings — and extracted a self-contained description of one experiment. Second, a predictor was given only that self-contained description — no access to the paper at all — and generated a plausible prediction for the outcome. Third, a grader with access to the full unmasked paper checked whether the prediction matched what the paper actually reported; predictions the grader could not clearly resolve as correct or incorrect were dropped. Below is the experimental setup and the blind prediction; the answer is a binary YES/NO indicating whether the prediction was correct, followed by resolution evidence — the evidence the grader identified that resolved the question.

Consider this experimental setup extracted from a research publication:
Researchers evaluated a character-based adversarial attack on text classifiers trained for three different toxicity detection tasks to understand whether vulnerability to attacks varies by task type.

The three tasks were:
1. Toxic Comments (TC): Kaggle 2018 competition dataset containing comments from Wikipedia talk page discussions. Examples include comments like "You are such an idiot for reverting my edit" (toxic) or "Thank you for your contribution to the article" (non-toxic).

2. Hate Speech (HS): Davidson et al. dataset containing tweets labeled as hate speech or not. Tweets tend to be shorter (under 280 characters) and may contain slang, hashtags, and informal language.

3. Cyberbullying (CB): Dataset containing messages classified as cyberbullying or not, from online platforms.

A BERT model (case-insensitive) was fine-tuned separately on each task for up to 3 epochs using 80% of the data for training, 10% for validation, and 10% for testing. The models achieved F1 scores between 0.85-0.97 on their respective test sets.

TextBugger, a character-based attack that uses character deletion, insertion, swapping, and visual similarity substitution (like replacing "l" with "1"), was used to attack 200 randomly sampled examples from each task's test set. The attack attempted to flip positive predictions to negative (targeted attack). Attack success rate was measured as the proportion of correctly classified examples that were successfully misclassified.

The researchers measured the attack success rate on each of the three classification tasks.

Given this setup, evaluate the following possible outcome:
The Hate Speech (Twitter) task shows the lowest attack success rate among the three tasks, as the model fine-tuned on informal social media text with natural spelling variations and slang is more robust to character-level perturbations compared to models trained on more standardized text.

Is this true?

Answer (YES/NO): NO